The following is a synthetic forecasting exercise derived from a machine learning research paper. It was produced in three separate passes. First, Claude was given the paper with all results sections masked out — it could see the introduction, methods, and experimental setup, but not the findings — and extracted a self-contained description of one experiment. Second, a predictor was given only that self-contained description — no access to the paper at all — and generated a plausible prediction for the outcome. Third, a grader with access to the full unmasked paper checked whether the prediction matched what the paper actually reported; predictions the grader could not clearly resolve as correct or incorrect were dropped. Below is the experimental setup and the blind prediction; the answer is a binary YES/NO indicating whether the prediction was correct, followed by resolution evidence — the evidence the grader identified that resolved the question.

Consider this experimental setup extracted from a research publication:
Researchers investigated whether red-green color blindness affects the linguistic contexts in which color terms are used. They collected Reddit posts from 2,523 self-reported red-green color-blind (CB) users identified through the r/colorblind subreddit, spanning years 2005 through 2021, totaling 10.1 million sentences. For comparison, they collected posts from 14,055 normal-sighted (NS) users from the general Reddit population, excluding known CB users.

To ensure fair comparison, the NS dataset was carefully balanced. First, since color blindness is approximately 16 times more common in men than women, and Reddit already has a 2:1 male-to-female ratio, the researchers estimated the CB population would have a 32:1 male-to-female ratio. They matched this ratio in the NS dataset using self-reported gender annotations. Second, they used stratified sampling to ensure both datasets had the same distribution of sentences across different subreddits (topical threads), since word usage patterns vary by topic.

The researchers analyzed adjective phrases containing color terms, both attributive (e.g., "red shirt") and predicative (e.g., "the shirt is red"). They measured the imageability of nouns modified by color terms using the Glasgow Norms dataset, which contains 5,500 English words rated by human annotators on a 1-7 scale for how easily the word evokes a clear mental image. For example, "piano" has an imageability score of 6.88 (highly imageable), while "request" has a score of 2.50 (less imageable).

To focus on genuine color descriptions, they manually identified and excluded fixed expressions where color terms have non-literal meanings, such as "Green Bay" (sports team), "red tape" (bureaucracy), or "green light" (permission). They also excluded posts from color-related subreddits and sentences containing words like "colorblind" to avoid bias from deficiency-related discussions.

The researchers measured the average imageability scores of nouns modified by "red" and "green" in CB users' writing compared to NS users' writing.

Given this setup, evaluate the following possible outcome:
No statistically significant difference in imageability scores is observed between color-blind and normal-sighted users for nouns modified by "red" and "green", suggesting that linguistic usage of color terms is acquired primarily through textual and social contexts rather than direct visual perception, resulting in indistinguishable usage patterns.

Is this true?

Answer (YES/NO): NO